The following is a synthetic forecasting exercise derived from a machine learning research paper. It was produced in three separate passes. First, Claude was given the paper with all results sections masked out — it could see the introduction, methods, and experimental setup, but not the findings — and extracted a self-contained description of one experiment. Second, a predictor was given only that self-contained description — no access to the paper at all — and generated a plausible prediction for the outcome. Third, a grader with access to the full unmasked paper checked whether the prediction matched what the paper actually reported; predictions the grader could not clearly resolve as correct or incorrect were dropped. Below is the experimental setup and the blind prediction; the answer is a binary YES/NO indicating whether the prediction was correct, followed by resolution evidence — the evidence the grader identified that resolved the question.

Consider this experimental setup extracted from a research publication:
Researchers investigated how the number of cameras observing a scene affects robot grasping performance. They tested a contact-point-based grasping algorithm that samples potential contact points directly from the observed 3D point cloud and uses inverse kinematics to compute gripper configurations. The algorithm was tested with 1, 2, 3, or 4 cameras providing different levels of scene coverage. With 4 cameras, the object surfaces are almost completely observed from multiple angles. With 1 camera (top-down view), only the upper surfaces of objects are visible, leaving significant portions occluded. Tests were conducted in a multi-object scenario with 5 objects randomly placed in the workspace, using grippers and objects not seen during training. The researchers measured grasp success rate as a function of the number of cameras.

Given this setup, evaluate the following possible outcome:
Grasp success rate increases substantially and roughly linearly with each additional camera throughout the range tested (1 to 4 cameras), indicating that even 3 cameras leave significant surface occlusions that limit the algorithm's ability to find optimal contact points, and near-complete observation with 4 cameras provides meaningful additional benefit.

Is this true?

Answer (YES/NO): NO